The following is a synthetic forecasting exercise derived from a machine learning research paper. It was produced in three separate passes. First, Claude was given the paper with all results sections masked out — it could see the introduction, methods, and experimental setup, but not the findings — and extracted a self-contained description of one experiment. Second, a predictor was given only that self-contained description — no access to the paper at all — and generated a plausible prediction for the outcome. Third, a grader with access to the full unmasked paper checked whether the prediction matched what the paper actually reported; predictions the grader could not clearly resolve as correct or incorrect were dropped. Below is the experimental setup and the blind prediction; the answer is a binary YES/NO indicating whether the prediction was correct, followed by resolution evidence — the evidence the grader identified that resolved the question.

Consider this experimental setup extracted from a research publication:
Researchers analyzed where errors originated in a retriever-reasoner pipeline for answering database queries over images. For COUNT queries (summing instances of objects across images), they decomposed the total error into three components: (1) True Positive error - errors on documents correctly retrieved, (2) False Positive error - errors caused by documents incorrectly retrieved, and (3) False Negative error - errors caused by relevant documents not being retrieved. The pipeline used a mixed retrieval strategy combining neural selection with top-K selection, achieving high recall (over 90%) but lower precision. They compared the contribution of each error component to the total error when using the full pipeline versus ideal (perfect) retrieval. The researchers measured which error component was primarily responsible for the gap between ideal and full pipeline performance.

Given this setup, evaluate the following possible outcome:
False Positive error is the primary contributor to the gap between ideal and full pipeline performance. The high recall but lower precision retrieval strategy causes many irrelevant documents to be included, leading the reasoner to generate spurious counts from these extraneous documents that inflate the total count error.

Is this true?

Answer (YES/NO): YES